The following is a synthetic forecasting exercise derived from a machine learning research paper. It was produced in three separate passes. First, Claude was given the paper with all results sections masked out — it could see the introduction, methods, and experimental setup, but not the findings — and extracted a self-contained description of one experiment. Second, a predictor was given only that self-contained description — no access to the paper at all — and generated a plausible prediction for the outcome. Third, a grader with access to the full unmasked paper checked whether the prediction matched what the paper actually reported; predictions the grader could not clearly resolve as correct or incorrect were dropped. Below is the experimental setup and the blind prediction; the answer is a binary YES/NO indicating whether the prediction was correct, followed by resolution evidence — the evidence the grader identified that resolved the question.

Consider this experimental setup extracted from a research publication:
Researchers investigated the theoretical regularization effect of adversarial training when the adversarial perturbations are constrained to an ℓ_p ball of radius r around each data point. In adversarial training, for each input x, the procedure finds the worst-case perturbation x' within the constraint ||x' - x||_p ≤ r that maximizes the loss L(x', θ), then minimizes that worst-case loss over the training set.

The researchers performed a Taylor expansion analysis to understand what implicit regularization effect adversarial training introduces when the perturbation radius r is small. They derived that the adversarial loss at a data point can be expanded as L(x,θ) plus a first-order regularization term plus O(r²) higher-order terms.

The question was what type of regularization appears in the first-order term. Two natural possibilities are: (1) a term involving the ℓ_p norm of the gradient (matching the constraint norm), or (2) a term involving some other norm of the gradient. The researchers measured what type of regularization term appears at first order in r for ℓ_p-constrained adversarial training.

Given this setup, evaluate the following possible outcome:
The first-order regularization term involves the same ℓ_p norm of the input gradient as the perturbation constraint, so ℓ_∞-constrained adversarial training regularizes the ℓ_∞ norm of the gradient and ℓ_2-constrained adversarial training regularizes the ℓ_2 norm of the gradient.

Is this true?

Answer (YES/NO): NO